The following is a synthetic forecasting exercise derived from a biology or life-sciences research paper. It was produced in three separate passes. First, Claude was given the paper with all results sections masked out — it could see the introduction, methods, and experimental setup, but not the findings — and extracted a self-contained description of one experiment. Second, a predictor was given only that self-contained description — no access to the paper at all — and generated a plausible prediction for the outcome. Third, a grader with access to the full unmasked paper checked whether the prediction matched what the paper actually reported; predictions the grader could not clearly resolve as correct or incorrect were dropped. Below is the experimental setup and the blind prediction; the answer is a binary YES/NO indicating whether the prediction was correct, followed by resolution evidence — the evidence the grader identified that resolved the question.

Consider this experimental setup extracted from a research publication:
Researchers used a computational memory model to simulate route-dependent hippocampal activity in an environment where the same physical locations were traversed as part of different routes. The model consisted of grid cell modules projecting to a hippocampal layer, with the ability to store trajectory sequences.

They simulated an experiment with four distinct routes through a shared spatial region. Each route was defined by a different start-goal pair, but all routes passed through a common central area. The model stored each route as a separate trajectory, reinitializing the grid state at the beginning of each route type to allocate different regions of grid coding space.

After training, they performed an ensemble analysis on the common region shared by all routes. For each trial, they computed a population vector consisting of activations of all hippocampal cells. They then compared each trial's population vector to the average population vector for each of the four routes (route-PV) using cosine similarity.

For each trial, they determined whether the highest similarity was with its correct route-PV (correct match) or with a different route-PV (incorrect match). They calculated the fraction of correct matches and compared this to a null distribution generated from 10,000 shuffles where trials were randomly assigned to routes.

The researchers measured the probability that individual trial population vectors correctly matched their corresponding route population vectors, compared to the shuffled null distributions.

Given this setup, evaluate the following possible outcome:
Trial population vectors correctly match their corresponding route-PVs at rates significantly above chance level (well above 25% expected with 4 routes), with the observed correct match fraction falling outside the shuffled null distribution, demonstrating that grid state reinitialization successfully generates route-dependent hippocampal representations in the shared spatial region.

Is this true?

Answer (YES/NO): YES